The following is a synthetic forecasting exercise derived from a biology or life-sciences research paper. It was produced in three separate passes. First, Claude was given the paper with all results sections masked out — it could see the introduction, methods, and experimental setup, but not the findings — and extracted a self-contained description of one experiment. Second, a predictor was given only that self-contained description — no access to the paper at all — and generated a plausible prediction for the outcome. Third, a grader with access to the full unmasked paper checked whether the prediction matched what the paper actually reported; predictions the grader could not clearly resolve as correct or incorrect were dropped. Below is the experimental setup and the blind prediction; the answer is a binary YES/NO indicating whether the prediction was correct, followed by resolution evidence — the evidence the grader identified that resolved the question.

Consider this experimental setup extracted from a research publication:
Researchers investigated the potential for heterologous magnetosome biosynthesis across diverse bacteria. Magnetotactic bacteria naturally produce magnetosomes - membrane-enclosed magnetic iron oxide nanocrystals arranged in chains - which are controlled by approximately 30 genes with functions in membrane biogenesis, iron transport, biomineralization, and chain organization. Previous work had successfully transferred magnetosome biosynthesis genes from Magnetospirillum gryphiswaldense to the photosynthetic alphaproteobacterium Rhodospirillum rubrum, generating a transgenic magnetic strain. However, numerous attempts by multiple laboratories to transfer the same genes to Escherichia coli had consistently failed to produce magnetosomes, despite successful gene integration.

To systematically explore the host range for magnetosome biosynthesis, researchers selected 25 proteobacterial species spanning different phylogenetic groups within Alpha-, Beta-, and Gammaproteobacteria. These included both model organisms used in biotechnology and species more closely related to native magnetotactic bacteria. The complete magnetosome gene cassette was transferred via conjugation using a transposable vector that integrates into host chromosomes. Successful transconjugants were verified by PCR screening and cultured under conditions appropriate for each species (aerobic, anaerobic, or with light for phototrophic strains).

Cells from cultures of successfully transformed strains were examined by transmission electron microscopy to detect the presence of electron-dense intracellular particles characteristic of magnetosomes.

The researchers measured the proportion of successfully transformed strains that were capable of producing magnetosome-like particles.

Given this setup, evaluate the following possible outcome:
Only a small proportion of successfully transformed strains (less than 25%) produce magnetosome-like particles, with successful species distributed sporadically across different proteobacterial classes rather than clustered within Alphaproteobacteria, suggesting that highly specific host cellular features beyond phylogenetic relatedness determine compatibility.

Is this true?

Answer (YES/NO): NO